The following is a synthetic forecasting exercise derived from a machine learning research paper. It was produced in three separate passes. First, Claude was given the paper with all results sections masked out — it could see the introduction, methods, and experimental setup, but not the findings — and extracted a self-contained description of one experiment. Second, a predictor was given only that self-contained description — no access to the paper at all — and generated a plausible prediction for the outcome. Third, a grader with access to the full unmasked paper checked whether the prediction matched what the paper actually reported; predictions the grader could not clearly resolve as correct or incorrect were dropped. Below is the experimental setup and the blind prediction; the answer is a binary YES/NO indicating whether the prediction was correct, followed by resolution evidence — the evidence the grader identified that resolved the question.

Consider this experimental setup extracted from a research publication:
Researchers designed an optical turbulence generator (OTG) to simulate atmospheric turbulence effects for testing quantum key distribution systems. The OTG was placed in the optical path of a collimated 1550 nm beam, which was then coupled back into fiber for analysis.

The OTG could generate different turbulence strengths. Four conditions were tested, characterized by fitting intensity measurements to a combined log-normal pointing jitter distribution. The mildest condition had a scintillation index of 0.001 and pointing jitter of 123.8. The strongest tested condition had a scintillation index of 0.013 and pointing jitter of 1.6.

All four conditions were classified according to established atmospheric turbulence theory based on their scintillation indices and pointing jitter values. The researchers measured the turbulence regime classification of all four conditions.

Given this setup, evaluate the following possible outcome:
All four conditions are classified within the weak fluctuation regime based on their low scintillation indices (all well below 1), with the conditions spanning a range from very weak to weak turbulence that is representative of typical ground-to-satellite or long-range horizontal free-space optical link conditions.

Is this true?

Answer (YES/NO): NO